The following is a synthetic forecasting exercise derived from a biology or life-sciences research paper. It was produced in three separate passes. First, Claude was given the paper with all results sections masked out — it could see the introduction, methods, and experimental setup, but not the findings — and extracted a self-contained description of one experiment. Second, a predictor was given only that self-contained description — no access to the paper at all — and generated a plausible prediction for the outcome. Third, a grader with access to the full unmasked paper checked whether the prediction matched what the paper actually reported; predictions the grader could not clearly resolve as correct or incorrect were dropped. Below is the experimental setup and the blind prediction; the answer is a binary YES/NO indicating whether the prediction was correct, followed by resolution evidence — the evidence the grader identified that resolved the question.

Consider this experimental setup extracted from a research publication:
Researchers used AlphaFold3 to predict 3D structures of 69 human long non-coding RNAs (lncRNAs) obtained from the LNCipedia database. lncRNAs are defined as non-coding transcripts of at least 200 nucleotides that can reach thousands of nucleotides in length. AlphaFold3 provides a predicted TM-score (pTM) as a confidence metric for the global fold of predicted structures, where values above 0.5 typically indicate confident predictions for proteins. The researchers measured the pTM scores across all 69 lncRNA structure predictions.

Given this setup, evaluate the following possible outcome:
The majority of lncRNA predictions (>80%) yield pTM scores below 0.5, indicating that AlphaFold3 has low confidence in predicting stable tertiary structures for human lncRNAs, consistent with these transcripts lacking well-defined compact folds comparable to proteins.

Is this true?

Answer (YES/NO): YES